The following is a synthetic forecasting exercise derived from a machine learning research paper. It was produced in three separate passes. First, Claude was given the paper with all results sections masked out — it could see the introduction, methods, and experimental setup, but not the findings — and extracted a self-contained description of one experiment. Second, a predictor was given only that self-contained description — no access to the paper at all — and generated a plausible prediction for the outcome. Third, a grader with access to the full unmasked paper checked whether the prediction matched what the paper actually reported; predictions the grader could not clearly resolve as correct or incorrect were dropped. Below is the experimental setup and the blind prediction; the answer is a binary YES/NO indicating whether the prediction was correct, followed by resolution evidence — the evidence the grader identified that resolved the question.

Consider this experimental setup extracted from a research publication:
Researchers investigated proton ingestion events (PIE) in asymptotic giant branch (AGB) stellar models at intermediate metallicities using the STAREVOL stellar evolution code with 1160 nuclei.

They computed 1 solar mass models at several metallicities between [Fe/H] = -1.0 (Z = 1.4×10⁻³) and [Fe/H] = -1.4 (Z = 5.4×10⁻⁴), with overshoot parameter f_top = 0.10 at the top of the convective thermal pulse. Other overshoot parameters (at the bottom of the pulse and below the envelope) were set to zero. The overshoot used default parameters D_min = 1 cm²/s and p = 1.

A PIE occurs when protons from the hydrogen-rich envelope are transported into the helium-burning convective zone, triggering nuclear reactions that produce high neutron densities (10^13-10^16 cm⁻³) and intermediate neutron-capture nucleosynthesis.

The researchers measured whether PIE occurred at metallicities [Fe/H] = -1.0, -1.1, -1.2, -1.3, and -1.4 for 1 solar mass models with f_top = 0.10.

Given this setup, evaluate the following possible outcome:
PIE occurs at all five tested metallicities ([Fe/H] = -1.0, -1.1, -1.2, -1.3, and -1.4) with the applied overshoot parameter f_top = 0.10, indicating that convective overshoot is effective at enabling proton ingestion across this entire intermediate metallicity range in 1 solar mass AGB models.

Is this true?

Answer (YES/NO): YES